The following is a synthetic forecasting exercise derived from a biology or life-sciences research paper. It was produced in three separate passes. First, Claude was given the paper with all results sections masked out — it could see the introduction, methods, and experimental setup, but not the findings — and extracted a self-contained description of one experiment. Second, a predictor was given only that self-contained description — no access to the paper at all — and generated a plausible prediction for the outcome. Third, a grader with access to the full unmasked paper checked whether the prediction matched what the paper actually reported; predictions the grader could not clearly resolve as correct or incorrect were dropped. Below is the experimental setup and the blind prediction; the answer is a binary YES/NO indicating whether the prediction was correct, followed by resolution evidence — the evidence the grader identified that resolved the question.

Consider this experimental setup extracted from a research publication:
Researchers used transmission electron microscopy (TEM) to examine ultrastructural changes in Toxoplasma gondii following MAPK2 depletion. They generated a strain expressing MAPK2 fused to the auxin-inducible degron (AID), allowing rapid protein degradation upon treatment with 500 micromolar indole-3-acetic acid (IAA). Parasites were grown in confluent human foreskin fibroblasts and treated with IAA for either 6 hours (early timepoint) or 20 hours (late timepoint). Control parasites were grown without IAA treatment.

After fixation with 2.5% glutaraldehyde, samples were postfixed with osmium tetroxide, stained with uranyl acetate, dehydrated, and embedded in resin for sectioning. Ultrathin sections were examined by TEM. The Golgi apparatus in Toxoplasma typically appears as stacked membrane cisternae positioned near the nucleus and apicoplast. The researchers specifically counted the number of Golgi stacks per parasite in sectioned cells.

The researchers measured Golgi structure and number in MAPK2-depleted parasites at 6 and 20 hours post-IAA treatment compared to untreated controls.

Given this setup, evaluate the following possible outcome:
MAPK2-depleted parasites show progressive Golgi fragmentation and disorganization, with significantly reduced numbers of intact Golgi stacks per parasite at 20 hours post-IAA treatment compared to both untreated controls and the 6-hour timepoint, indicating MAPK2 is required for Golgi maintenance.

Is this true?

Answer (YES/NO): NO